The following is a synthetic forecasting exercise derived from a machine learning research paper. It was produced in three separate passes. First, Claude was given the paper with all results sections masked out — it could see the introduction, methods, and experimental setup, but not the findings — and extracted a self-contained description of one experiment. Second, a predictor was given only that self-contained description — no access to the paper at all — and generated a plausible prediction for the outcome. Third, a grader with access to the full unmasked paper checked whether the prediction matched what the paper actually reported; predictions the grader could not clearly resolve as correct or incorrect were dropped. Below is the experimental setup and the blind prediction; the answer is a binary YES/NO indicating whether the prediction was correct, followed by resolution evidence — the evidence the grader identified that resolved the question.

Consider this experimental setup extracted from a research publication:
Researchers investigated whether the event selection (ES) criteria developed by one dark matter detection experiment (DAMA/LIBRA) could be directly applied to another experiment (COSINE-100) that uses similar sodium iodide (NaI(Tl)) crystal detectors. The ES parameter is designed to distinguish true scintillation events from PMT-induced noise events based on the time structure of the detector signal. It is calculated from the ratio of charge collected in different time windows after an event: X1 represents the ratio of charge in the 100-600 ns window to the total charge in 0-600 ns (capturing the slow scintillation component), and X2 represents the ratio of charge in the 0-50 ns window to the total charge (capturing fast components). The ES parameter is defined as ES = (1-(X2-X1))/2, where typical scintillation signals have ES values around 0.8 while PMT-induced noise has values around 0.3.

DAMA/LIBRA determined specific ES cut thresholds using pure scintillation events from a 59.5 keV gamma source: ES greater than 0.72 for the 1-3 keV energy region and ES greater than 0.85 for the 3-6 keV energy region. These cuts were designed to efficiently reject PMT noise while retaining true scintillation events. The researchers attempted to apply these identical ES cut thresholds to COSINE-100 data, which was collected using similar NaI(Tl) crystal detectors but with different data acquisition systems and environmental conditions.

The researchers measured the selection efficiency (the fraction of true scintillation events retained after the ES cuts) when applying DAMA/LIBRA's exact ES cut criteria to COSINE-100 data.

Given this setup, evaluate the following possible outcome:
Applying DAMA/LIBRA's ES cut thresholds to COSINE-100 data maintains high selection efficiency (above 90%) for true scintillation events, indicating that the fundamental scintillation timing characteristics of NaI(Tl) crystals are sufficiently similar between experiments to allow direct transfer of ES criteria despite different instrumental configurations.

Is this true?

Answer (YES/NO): NO